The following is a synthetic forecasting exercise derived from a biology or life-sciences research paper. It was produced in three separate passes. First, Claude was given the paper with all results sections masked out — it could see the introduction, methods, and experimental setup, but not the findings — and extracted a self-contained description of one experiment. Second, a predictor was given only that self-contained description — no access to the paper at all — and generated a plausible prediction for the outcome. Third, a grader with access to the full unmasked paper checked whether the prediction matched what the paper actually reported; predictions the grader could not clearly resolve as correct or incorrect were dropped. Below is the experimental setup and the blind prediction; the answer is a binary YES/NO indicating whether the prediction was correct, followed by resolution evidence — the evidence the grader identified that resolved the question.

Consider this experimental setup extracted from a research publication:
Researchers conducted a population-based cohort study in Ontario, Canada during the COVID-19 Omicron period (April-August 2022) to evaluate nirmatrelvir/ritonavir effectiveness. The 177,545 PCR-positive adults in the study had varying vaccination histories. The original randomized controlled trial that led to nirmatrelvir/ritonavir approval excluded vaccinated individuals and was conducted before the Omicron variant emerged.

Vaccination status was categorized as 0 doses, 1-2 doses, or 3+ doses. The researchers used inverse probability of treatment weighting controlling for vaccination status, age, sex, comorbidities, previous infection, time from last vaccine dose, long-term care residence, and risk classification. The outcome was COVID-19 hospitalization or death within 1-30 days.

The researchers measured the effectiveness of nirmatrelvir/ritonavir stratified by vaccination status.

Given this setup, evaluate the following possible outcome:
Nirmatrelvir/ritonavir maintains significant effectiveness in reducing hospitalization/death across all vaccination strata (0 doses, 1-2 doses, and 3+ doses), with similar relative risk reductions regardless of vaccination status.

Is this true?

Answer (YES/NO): NO